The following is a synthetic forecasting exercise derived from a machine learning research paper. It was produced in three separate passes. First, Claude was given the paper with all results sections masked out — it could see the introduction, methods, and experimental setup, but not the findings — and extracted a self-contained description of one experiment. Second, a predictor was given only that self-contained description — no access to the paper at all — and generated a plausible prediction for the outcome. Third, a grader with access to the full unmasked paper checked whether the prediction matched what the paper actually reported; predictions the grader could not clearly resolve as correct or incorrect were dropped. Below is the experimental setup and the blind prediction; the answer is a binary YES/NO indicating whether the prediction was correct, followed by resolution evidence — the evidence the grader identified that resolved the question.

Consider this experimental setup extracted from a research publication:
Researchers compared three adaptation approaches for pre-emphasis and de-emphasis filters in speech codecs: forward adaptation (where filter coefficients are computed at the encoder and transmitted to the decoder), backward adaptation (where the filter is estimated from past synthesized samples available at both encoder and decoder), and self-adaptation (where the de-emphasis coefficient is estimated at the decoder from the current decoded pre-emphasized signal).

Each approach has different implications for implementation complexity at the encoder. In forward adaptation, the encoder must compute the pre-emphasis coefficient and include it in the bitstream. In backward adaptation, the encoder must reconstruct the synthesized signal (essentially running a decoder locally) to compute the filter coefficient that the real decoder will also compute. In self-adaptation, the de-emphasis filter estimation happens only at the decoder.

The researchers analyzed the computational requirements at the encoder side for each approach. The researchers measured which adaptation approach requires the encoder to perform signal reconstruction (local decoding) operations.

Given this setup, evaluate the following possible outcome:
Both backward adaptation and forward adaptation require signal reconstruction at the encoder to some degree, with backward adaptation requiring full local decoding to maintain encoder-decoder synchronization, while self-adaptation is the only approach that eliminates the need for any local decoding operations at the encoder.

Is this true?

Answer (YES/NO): NO